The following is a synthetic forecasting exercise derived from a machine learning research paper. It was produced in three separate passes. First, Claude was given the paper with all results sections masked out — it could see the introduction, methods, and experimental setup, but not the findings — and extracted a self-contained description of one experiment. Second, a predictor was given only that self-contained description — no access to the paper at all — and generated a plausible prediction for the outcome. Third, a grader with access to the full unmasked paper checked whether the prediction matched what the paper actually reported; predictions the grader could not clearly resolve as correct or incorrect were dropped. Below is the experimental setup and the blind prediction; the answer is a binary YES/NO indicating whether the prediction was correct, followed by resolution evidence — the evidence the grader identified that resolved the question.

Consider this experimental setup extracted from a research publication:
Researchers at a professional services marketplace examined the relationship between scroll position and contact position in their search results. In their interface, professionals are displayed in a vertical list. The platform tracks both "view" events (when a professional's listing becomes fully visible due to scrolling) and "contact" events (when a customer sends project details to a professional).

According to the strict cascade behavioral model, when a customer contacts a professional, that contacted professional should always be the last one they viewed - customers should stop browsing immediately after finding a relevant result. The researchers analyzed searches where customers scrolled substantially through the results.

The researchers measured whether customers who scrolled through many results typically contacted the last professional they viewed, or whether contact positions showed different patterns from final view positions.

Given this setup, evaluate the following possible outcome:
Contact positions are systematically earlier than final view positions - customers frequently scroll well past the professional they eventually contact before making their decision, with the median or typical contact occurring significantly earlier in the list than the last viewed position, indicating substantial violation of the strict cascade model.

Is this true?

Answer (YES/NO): YES